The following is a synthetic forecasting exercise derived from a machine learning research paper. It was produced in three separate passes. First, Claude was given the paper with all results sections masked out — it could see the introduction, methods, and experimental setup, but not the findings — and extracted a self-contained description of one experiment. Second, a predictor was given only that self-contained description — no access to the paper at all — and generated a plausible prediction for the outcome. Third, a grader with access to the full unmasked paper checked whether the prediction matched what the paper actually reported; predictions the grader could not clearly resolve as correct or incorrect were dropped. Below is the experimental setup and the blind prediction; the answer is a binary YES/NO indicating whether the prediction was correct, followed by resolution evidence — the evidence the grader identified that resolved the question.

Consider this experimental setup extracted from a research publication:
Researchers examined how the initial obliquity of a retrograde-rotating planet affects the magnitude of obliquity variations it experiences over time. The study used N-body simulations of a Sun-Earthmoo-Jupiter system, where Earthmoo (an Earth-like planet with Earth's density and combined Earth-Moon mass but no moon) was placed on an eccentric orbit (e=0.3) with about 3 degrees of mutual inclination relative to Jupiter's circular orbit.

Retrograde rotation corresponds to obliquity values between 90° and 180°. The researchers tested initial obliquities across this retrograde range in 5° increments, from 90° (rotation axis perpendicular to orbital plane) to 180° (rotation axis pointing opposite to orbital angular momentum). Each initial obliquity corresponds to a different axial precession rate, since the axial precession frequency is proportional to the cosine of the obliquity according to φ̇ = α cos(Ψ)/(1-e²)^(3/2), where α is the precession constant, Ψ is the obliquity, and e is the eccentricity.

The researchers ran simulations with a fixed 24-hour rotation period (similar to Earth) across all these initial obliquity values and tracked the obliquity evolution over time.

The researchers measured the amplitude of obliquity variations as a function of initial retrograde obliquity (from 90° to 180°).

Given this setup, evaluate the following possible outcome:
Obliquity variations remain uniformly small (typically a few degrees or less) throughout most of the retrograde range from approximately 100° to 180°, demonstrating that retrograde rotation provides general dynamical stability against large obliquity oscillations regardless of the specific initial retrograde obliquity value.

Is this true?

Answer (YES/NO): NO